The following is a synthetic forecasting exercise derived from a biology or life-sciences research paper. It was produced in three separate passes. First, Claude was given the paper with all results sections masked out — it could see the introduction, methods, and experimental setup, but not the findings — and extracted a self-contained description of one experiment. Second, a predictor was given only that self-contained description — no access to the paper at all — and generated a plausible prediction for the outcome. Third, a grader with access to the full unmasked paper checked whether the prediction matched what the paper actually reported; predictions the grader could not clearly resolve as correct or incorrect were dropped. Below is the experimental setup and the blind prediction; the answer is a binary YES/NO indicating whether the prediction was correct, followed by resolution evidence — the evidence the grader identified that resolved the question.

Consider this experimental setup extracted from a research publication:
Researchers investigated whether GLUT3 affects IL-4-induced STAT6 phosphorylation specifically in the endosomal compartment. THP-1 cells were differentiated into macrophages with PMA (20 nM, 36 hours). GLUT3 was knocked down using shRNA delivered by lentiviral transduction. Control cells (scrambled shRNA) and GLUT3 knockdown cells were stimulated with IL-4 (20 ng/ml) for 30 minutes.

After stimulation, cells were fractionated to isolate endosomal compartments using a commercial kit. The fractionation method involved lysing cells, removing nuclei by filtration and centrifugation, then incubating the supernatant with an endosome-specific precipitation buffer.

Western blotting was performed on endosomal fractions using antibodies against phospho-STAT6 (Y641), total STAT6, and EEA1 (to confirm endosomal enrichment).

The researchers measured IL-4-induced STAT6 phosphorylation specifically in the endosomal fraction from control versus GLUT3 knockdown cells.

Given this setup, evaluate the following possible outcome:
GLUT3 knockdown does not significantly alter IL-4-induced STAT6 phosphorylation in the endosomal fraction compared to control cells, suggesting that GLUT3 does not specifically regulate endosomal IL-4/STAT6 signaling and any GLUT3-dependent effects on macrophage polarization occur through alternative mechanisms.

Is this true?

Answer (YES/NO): NO